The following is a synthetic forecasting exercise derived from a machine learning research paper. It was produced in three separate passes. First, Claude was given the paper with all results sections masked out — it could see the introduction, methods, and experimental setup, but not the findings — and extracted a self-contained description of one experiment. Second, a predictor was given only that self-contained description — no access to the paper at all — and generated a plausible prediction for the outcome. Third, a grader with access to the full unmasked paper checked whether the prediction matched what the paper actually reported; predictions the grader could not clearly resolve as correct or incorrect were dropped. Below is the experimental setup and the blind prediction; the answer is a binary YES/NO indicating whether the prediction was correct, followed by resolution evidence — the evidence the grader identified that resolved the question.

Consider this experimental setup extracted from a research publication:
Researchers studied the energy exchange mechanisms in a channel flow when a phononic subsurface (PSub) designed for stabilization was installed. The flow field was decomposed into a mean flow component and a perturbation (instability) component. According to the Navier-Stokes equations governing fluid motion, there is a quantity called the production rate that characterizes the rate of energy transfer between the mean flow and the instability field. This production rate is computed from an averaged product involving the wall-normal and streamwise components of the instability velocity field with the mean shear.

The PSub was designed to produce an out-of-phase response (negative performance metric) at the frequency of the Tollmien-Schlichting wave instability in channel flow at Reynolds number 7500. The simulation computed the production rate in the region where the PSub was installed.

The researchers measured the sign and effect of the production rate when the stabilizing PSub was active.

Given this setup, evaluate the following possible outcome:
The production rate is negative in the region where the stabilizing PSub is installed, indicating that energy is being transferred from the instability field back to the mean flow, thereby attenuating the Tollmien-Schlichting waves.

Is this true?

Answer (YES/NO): YES